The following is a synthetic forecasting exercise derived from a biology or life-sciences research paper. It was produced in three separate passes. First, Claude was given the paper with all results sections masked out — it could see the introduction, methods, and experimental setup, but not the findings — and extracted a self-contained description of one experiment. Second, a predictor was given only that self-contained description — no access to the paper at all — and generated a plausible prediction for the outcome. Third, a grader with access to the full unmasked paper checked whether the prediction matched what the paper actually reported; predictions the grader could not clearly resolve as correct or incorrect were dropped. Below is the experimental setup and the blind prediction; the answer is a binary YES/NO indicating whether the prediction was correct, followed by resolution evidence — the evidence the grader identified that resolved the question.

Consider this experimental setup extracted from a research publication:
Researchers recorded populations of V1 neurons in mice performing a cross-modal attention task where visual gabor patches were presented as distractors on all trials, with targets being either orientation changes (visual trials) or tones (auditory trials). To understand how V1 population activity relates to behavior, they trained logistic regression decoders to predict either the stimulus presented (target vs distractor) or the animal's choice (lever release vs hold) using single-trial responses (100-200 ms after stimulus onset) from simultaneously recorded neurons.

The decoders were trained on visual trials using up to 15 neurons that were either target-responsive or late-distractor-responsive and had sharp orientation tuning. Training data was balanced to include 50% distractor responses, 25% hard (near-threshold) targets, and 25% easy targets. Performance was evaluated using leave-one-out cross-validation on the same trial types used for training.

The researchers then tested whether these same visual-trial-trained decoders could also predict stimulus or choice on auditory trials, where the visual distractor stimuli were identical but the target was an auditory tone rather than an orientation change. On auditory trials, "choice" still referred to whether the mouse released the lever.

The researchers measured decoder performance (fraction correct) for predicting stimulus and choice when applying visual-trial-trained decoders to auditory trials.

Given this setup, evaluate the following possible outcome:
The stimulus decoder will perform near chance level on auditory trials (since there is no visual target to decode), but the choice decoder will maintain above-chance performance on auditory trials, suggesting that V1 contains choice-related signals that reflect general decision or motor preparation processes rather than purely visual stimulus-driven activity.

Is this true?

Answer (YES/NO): NO